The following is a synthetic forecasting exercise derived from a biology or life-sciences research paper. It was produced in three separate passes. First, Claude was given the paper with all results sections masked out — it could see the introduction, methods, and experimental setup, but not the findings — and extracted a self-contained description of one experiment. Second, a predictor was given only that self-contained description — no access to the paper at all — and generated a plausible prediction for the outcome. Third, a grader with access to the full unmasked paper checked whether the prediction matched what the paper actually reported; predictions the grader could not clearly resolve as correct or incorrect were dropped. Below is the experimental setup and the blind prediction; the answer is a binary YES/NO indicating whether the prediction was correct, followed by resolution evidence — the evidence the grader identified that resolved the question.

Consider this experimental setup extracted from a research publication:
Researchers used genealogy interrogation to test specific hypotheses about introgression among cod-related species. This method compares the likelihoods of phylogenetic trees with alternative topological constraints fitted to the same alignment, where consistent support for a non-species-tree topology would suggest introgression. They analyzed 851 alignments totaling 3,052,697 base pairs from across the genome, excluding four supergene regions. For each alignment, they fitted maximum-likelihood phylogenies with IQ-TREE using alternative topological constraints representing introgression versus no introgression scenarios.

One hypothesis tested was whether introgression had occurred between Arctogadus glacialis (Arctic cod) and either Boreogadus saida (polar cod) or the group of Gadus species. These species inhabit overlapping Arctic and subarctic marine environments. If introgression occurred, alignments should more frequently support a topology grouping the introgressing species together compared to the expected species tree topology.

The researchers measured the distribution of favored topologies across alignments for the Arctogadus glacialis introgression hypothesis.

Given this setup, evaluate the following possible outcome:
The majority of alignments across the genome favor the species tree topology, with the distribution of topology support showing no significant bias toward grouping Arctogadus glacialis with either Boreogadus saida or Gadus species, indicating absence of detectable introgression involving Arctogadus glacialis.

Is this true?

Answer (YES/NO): NO